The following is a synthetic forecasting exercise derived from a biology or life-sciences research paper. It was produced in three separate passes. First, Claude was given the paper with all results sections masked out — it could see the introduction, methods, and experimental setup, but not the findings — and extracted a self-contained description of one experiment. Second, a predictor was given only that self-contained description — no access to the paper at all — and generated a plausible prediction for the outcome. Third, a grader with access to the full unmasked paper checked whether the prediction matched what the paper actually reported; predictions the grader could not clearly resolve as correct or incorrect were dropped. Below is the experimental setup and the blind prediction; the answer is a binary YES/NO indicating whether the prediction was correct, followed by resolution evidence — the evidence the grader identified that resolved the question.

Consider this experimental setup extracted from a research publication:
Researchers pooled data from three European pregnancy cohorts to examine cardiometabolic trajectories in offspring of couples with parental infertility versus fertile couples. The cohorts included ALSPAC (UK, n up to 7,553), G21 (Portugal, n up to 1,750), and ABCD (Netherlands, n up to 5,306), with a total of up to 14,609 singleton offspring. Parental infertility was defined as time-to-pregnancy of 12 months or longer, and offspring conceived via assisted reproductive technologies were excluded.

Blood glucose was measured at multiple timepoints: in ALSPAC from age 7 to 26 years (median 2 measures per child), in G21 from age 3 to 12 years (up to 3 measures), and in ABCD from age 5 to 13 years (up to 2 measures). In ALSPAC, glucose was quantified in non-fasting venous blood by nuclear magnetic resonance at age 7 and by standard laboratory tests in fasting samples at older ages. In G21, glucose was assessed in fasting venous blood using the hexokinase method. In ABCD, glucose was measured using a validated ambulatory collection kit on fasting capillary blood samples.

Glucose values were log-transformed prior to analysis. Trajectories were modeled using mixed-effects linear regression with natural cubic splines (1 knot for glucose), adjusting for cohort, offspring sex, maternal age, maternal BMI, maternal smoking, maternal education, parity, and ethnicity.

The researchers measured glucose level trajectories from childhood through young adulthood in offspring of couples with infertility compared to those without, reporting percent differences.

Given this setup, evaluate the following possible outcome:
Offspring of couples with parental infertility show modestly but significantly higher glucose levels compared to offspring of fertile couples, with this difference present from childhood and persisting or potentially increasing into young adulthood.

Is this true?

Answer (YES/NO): NO